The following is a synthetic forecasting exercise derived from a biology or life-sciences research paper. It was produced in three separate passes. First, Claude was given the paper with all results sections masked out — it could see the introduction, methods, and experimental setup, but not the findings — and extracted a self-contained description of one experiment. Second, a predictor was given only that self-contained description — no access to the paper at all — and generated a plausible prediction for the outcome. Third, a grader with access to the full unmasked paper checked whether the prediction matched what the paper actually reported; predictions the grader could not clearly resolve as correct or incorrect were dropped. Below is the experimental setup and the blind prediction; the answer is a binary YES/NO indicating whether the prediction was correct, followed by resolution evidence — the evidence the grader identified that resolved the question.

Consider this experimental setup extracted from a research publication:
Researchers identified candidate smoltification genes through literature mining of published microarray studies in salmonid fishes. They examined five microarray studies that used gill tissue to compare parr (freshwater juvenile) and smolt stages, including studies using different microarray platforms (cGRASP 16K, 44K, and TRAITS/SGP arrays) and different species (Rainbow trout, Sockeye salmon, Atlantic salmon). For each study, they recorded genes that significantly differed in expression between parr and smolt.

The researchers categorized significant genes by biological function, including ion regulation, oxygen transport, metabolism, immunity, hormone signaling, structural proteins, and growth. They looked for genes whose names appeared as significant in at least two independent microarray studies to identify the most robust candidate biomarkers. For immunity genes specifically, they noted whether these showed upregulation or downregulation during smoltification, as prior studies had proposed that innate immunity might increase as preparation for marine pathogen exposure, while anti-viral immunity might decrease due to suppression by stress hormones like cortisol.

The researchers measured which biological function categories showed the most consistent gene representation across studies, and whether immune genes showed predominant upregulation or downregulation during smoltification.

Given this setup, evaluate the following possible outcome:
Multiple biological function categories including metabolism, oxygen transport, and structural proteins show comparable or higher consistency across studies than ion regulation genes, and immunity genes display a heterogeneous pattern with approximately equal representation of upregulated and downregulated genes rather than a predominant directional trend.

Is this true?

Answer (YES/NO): NO